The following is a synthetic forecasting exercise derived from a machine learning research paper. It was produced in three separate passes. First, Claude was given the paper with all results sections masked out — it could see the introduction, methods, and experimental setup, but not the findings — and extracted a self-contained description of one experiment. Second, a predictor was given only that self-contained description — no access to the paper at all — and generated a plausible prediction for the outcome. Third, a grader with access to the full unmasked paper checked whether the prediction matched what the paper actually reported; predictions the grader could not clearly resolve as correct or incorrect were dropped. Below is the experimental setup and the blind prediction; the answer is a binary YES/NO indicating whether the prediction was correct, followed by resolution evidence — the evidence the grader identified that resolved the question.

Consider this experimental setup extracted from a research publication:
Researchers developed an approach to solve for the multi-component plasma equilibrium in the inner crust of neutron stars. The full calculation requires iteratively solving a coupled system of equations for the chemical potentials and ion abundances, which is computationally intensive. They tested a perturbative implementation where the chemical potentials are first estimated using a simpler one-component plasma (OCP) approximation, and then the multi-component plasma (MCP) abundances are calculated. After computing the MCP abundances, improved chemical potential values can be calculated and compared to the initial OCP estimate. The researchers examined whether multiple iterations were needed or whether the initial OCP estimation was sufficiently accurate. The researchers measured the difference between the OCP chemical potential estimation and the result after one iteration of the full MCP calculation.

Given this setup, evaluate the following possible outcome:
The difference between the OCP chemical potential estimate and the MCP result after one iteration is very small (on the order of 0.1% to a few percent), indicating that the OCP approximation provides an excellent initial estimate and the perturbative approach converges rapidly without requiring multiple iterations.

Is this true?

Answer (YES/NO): YES